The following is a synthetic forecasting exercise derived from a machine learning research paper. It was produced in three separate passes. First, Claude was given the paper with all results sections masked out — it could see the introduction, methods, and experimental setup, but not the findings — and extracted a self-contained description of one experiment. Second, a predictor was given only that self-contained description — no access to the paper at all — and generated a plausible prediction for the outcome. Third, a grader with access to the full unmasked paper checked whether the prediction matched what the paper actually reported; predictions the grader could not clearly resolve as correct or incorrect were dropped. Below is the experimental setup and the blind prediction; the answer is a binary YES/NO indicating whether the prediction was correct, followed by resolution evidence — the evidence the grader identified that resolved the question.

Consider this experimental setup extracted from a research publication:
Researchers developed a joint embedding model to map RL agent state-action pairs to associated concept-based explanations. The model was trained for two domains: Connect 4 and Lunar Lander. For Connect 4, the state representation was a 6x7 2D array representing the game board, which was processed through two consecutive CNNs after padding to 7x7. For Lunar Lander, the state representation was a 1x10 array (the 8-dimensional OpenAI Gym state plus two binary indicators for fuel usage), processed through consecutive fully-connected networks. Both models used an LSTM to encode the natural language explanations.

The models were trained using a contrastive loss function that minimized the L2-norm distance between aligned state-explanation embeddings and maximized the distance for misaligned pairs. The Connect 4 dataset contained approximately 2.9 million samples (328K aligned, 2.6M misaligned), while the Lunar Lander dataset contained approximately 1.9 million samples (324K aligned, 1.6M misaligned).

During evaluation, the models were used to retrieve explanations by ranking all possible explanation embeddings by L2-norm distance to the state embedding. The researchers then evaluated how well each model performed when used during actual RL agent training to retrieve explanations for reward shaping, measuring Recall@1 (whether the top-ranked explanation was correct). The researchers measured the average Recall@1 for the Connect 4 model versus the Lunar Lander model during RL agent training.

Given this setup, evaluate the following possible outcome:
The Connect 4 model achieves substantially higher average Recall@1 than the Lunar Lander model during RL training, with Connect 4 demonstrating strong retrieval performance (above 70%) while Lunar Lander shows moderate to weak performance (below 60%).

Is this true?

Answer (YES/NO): NO